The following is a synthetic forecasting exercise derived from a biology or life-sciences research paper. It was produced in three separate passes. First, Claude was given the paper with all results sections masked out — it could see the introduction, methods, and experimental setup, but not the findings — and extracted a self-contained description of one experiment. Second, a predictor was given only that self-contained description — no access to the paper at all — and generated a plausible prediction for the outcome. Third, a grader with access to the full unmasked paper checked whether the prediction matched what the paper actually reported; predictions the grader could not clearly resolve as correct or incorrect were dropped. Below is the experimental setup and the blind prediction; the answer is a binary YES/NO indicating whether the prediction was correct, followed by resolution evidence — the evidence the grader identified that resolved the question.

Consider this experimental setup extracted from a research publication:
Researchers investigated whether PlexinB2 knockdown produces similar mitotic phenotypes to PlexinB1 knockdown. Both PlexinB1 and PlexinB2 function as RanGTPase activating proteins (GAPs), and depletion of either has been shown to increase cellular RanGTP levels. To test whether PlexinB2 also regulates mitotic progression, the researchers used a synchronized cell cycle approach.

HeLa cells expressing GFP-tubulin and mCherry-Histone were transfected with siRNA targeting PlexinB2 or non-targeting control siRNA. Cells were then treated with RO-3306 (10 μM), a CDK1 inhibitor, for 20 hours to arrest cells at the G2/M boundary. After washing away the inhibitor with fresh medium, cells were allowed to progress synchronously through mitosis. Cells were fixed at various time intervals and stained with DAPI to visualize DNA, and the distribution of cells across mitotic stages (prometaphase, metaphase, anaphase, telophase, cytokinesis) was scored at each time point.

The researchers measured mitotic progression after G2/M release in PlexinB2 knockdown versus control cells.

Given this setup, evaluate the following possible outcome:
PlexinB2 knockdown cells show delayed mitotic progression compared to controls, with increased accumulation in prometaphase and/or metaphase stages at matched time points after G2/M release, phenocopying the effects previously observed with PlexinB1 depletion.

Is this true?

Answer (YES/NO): YES